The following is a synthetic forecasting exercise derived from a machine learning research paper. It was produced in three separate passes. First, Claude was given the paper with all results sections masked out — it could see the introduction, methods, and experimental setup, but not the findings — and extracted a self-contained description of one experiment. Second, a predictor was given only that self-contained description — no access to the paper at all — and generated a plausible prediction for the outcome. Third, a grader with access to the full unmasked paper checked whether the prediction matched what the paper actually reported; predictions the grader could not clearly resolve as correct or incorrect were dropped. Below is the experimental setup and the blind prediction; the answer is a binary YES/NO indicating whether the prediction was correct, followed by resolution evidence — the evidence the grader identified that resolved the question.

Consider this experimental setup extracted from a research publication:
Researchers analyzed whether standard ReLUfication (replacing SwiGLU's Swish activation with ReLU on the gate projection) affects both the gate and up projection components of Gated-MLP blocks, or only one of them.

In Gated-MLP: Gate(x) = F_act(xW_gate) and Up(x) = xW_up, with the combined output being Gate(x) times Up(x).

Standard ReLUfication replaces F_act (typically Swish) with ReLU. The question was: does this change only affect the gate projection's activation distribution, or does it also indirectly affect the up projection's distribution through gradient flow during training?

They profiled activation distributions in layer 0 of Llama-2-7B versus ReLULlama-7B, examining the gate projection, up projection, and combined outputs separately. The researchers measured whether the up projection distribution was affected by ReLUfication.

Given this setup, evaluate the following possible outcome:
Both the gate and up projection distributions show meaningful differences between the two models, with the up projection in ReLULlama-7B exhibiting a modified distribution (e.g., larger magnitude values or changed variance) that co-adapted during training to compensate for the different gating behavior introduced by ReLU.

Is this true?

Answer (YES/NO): NO